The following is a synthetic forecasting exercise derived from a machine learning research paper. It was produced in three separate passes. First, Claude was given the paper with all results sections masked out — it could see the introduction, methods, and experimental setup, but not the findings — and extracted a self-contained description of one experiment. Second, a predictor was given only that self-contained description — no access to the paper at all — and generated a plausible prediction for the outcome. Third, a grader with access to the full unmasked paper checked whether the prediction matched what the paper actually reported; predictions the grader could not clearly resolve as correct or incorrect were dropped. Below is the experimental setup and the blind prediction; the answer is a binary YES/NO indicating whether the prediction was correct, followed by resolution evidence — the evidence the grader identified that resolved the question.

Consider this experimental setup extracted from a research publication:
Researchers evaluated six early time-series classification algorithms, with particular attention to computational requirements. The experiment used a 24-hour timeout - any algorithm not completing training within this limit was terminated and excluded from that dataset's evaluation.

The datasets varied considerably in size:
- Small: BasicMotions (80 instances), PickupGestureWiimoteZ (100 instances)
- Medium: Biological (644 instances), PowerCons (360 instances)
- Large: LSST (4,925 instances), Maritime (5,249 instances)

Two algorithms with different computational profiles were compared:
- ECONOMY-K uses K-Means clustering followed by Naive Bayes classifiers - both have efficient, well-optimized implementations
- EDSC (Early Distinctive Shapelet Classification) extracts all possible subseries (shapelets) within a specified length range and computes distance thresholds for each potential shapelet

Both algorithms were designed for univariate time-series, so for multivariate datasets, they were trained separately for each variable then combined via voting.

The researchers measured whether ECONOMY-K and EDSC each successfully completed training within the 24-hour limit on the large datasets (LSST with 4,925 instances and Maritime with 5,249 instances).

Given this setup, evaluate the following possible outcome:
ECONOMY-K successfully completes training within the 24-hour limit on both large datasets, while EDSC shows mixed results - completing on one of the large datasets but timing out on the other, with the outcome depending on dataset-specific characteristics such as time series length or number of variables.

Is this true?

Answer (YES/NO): NO